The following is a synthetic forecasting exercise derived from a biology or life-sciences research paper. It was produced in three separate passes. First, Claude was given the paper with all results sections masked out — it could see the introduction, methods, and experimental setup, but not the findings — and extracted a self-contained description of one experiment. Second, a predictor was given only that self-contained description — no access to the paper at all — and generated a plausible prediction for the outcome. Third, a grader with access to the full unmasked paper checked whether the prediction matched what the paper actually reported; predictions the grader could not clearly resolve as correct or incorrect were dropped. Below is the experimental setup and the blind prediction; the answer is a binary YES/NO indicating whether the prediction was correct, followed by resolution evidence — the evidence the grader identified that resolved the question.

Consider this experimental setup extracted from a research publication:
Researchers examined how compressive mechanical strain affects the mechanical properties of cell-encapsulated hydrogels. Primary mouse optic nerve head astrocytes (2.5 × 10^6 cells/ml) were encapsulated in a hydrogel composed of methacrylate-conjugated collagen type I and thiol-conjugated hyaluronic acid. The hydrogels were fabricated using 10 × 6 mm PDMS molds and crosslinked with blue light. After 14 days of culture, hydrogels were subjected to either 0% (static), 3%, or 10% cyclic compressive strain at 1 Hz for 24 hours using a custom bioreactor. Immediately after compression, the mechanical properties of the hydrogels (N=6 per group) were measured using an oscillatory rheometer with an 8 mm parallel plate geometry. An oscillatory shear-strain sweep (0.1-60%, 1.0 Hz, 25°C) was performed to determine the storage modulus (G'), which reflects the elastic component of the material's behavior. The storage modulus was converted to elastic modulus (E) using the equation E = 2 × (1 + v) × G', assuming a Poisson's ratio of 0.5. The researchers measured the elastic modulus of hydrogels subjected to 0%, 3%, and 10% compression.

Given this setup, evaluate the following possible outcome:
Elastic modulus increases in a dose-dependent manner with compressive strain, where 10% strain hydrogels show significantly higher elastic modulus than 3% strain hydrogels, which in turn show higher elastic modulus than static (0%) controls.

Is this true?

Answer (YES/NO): NO